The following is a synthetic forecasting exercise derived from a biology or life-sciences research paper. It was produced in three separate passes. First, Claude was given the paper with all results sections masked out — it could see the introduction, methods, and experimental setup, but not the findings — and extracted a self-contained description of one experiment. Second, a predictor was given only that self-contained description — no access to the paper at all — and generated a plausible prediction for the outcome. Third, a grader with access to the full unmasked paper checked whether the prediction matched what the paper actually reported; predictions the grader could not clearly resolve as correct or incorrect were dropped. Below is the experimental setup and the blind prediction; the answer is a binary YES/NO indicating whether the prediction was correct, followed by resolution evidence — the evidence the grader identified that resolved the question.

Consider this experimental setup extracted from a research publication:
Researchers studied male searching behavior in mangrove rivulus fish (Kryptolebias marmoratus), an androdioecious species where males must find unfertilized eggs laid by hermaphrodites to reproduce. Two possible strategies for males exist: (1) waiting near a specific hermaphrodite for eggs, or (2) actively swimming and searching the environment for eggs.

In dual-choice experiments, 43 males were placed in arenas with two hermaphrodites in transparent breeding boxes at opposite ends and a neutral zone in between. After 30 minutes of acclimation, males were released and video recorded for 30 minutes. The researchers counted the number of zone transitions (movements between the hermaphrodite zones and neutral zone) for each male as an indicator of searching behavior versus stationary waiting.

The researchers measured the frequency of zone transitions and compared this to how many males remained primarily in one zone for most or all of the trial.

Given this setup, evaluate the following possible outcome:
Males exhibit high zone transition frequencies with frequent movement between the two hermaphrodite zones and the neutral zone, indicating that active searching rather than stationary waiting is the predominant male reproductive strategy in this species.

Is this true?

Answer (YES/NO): YES